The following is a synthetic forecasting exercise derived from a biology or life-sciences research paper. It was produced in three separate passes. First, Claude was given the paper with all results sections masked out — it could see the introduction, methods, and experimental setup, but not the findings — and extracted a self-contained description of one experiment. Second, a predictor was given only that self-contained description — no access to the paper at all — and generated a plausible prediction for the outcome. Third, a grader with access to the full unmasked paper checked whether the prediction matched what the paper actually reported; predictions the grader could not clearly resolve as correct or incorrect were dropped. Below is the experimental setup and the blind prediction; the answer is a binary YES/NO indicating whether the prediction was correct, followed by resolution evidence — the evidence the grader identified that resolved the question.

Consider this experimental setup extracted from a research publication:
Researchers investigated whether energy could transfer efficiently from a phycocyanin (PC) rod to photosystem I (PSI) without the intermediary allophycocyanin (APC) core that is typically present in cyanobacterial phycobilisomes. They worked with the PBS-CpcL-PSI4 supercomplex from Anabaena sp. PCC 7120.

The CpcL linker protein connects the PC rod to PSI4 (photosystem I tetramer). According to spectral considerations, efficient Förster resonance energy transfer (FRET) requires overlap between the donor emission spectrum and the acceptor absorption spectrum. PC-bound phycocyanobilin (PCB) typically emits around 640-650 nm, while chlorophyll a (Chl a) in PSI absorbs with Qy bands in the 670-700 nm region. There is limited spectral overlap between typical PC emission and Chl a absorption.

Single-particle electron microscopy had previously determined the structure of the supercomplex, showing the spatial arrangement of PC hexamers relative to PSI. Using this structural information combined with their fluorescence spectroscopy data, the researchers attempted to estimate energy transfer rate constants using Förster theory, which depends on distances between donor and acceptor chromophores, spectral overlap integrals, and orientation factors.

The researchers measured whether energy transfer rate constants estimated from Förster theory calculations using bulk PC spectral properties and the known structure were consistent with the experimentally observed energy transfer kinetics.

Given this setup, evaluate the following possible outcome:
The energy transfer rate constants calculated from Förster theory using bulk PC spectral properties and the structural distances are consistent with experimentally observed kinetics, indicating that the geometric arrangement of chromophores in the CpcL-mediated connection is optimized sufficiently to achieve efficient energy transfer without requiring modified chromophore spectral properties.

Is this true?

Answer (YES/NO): NO